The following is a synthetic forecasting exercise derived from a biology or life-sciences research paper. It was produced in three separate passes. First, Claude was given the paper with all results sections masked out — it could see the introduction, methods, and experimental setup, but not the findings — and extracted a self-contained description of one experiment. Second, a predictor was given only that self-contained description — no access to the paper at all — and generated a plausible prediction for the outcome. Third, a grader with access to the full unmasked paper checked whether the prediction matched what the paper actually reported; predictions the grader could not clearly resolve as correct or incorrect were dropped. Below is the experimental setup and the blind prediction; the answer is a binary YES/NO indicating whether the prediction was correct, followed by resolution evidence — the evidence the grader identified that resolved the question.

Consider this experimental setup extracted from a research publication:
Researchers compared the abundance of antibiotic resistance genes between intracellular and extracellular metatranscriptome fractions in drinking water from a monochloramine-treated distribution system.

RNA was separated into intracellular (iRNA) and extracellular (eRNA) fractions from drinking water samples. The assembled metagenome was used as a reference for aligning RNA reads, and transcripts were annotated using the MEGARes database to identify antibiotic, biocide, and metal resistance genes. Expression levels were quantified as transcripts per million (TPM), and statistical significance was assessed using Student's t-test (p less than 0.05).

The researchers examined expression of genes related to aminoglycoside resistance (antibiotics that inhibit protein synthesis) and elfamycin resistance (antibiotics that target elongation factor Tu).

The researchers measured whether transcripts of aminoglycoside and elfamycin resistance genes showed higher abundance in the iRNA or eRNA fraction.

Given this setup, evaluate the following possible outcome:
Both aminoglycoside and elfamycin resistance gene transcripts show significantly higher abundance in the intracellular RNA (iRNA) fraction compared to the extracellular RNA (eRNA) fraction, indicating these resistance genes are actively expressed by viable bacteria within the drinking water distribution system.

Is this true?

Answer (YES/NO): YES